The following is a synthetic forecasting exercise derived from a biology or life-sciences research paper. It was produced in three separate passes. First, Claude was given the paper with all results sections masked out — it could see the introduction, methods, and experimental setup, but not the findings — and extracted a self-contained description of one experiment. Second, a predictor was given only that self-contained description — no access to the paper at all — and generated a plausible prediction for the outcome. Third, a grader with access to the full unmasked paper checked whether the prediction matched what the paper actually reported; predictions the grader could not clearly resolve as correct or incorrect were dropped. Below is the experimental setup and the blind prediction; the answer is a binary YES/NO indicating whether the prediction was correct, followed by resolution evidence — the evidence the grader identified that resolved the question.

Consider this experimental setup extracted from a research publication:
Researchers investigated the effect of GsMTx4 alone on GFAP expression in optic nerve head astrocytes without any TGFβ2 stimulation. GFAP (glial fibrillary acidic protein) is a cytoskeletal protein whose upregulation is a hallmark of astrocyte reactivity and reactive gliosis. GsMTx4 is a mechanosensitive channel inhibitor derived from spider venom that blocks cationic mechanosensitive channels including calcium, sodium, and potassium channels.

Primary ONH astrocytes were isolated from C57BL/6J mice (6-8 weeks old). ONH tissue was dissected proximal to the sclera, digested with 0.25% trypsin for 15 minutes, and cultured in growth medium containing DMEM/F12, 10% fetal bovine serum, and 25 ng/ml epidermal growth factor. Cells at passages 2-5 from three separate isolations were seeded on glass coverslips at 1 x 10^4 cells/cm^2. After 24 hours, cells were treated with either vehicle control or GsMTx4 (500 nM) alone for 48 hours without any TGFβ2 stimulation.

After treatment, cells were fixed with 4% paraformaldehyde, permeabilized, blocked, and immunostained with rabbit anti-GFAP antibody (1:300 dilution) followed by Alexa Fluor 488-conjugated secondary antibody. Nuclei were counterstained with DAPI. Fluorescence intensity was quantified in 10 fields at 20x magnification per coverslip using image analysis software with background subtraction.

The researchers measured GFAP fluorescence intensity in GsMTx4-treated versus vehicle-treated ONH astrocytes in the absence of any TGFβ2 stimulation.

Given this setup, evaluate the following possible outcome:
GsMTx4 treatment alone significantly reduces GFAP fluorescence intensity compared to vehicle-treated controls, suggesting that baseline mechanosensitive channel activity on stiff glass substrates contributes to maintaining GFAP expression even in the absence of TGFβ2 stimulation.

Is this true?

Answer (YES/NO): NO